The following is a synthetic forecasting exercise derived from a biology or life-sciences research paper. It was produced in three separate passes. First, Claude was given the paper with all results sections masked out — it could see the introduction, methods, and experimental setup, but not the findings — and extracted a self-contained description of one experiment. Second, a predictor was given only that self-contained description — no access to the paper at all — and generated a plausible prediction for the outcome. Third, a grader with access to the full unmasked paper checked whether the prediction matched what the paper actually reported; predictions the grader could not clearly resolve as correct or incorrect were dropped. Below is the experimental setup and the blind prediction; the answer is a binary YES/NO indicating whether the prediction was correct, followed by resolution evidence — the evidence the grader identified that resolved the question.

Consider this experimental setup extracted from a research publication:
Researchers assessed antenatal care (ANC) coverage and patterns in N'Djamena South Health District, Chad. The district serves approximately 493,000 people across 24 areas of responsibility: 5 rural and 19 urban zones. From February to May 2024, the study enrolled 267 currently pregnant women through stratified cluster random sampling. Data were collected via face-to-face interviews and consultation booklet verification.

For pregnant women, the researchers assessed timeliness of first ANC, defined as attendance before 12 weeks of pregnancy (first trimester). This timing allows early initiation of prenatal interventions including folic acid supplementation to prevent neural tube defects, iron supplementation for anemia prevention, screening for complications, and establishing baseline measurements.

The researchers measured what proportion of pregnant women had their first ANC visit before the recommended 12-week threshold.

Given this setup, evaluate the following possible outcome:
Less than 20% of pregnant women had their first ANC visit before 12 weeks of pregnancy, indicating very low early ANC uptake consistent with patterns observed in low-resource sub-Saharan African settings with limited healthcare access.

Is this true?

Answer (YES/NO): YES